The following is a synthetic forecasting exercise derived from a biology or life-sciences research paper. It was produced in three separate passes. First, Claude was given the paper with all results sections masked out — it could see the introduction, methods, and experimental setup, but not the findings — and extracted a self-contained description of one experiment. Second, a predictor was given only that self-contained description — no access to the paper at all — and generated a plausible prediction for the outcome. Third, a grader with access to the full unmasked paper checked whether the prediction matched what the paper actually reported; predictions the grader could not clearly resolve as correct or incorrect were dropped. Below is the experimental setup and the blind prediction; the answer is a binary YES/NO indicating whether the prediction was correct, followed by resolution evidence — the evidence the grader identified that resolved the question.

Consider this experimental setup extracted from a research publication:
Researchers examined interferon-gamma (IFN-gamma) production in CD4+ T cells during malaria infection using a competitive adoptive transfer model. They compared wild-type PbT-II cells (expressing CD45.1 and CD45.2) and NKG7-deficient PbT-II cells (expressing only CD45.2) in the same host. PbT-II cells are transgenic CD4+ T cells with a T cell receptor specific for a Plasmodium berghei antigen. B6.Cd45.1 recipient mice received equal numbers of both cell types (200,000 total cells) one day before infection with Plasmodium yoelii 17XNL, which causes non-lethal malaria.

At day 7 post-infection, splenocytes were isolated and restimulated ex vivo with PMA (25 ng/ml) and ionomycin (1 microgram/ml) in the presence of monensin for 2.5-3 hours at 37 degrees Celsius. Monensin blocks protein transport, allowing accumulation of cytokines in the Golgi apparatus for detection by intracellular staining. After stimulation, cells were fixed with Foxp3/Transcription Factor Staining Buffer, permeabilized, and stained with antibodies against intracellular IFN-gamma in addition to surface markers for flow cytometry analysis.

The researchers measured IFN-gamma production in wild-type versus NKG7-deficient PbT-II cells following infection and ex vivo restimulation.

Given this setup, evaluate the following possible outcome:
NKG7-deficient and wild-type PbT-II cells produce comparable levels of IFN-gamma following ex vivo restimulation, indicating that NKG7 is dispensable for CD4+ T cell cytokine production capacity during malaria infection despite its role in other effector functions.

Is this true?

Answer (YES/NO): YES